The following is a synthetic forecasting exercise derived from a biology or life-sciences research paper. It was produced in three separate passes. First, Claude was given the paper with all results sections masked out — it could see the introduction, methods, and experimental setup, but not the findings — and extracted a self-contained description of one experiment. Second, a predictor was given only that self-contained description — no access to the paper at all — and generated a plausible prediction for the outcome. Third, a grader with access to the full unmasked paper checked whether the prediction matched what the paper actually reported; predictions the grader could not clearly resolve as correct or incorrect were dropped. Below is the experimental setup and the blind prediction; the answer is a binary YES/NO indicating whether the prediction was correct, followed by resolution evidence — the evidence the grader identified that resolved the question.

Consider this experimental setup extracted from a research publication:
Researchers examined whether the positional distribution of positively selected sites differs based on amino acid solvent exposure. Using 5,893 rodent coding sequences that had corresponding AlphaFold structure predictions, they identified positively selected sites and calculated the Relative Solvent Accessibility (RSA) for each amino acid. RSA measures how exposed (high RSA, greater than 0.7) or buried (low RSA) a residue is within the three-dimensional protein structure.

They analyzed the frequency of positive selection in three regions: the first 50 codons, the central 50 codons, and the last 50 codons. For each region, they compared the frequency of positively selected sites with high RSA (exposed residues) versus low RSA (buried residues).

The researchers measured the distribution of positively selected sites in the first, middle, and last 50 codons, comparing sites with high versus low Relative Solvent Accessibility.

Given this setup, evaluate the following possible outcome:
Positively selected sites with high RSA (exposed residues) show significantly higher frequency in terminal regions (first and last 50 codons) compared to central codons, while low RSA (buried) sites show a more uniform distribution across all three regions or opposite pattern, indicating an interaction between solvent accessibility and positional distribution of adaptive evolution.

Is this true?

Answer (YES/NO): YES